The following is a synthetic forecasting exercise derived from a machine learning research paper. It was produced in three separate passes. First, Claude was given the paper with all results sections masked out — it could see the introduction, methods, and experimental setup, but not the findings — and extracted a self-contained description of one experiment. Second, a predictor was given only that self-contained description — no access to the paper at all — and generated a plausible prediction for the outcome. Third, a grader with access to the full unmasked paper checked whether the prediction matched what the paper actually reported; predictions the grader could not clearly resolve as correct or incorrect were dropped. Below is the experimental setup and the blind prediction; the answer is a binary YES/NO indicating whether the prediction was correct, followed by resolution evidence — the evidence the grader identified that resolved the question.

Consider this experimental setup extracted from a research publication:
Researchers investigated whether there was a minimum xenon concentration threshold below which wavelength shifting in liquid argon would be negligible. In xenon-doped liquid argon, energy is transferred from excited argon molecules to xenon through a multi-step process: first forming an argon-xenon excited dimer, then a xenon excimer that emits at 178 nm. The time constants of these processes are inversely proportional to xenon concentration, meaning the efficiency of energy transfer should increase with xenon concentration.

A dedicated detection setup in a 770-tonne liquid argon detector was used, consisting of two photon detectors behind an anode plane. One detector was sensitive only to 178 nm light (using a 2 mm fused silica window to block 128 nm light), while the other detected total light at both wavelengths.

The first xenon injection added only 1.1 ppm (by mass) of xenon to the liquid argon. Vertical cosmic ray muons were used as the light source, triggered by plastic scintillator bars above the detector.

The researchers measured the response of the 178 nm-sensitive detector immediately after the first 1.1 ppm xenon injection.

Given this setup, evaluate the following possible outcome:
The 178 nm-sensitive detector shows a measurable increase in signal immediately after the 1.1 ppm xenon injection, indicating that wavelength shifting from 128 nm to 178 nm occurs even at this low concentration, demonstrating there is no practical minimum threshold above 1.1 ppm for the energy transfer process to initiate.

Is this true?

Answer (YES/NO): YES